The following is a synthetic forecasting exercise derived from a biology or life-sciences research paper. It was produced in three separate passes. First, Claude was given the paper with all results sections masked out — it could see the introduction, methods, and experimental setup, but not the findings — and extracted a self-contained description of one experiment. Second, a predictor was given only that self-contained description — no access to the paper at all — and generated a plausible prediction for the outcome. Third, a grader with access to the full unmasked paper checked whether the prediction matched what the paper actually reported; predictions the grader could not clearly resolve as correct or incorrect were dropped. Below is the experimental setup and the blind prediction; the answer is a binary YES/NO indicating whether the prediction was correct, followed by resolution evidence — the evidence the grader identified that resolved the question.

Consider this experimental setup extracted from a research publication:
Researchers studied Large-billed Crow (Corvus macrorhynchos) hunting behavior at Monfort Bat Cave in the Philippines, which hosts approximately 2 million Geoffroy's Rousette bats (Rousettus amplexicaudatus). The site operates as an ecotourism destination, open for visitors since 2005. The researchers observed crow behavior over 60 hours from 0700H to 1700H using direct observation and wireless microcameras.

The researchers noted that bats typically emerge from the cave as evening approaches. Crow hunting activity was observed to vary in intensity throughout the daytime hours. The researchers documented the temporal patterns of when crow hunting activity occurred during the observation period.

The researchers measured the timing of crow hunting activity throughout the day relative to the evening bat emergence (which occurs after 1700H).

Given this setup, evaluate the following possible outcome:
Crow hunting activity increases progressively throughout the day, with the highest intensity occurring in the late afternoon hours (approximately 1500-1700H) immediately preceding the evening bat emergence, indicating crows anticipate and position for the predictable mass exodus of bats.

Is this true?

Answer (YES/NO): NO